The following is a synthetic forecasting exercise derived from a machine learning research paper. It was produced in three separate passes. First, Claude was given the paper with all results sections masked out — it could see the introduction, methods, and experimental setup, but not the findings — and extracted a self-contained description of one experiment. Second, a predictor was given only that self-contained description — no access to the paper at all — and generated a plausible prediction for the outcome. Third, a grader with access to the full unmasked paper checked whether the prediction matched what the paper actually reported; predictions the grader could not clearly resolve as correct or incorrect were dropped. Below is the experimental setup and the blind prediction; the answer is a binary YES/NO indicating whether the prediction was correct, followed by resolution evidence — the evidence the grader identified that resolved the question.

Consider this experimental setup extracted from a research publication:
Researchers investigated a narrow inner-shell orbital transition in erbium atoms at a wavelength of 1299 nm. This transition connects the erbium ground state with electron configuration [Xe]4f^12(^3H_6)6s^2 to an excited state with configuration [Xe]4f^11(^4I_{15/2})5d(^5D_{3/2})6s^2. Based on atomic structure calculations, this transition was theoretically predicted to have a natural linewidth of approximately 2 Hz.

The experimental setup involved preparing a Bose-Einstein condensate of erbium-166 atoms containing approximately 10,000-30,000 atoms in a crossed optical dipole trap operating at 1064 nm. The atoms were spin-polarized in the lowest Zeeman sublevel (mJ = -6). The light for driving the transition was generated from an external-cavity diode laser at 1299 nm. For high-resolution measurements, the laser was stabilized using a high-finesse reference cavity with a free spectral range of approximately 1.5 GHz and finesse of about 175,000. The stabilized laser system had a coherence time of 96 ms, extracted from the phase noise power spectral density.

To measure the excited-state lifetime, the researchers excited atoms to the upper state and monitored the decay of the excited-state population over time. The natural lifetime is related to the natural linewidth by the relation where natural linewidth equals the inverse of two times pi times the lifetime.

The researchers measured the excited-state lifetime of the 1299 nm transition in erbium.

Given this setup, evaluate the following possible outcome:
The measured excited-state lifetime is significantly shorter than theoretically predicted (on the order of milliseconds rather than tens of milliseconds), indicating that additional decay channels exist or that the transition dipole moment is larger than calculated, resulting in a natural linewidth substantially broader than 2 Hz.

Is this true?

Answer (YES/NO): NO